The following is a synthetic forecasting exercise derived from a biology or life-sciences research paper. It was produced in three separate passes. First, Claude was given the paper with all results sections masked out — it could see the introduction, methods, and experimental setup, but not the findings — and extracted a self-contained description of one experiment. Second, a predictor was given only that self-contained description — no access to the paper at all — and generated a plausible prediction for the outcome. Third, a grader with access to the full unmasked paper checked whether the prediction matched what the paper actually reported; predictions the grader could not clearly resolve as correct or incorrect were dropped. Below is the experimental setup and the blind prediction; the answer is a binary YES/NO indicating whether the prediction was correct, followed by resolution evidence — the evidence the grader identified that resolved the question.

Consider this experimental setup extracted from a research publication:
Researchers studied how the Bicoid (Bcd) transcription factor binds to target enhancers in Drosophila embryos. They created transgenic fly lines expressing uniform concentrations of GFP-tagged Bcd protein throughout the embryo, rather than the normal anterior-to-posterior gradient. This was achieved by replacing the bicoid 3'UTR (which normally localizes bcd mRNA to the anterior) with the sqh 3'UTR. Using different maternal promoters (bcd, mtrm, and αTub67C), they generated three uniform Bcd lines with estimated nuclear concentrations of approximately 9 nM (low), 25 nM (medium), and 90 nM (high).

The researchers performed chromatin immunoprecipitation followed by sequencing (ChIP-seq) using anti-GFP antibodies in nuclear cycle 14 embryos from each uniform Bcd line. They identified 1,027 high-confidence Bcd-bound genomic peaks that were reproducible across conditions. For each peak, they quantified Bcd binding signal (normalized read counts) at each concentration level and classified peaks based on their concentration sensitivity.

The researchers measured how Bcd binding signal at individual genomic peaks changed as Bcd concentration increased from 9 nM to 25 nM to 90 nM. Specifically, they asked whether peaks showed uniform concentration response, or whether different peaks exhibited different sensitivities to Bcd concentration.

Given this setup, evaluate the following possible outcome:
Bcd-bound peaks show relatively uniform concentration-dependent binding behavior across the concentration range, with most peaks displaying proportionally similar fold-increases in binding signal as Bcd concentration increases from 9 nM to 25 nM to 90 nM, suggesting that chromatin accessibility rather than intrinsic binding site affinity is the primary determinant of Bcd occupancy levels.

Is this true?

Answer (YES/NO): NO